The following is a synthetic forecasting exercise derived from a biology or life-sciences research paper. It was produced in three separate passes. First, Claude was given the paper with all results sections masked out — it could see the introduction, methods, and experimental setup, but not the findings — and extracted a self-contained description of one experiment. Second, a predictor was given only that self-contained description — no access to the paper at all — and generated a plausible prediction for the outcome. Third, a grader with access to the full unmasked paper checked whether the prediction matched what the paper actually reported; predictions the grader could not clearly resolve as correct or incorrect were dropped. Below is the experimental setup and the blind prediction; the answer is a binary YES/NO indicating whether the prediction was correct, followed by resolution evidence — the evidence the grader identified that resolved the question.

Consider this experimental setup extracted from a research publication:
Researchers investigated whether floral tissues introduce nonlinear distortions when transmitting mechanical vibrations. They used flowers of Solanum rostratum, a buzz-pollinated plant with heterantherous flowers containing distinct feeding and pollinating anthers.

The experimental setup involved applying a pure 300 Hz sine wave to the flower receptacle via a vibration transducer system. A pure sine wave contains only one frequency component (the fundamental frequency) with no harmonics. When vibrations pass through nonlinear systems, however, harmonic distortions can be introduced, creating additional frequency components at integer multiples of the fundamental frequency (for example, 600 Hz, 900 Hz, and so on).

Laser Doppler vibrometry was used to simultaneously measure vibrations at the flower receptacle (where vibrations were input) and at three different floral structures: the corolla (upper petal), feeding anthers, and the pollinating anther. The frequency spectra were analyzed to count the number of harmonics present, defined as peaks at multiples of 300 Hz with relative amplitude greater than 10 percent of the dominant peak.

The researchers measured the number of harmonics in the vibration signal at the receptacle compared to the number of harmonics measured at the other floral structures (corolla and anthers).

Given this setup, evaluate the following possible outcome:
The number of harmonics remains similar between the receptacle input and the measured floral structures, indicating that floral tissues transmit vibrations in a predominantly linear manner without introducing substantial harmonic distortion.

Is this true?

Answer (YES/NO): NO